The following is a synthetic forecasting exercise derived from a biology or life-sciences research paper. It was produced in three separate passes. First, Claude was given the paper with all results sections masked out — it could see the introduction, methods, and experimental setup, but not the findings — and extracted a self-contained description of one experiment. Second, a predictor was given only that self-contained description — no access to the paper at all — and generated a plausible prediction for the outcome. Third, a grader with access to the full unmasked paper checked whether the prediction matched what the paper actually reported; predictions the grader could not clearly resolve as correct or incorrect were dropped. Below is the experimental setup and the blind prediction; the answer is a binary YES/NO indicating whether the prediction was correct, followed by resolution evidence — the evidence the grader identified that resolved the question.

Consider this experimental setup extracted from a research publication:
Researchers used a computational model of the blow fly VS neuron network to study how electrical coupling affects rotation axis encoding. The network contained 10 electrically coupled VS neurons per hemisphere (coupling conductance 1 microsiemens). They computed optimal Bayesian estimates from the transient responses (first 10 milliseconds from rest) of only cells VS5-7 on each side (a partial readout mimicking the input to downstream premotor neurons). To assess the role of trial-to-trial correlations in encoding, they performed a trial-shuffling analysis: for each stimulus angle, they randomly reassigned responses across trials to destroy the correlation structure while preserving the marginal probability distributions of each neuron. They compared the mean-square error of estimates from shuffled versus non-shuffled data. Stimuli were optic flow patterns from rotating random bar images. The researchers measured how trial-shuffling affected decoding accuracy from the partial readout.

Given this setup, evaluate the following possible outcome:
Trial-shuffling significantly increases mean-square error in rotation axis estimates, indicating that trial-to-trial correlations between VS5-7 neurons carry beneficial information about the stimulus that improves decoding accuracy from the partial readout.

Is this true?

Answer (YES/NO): YES